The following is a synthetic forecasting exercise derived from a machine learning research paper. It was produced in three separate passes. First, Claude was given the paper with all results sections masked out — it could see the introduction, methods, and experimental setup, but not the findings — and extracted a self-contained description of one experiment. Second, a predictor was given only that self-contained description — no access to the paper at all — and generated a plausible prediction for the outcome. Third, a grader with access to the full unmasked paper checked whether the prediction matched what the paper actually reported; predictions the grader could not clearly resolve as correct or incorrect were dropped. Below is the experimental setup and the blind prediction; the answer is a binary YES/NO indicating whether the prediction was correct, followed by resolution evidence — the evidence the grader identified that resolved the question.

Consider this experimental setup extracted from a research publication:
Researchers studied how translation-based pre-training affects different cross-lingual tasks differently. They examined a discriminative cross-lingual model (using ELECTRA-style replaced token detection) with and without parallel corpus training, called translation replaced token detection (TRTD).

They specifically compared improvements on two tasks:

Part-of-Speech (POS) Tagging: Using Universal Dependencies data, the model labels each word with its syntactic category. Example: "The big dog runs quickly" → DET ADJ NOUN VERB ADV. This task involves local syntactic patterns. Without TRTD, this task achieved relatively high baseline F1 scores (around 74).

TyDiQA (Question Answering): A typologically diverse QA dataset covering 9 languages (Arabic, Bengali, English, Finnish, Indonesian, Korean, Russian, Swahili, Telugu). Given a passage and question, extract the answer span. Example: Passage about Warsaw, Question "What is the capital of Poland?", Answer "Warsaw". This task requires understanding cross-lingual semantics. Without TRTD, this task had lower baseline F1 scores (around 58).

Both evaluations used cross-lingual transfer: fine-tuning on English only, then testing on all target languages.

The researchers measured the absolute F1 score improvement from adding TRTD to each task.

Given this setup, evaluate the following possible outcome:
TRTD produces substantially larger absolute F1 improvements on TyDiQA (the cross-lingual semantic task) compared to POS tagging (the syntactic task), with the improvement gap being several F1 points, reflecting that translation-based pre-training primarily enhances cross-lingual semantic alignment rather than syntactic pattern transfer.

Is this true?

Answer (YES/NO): YES